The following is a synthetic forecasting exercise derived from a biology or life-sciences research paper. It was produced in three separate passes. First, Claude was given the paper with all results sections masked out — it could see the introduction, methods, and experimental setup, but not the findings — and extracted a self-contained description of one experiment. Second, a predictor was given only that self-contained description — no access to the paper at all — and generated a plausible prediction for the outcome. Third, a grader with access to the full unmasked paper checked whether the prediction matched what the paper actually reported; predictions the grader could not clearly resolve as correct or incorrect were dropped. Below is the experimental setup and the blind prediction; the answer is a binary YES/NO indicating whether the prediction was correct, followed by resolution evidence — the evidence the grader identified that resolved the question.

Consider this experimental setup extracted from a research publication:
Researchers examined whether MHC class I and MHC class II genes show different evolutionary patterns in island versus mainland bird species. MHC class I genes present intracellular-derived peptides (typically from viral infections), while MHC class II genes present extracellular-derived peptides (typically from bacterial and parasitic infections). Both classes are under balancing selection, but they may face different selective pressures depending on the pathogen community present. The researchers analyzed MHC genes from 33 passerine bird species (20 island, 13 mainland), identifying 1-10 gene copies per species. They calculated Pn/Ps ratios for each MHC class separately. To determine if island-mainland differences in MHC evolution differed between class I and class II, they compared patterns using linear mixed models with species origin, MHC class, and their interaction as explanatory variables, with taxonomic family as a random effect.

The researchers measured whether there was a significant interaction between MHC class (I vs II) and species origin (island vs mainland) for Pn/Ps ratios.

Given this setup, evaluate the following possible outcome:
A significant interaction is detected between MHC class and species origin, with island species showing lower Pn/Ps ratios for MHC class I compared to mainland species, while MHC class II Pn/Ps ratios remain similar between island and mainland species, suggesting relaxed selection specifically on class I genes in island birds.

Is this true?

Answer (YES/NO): NO